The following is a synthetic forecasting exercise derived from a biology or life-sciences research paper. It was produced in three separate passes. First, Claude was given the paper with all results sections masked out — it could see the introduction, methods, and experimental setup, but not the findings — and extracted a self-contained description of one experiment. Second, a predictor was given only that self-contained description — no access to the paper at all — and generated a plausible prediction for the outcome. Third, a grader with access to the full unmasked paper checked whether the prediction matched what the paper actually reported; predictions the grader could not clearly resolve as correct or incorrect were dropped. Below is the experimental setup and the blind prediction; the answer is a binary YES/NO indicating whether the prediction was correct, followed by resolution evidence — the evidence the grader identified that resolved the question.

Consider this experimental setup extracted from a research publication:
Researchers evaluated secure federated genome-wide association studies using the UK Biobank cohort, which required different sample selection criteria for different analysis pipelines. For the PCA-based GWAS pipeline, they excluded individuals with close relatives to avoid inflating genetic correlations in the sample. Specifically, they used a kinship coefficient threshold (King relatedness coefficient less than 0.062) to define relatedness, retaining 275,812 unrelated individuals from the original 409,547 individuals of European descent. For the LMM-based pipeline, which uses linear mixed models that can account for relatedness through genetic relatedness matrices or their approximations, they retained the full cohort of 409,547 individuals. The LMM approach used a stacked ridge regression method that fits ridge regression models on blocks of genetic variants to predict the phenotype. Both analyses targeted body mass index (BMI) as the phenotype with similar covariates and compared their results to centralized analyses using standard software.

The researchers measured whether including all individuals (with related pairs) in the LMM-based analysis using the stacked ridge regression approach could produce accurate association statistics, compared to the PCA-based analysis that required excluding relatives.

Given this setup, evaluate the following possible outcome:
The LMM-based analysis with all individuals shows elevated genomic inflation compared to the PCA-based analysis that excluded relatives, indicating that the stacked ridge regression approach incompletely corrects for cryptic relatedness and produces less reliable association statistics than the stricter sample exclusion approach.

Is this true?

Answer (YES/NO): NO